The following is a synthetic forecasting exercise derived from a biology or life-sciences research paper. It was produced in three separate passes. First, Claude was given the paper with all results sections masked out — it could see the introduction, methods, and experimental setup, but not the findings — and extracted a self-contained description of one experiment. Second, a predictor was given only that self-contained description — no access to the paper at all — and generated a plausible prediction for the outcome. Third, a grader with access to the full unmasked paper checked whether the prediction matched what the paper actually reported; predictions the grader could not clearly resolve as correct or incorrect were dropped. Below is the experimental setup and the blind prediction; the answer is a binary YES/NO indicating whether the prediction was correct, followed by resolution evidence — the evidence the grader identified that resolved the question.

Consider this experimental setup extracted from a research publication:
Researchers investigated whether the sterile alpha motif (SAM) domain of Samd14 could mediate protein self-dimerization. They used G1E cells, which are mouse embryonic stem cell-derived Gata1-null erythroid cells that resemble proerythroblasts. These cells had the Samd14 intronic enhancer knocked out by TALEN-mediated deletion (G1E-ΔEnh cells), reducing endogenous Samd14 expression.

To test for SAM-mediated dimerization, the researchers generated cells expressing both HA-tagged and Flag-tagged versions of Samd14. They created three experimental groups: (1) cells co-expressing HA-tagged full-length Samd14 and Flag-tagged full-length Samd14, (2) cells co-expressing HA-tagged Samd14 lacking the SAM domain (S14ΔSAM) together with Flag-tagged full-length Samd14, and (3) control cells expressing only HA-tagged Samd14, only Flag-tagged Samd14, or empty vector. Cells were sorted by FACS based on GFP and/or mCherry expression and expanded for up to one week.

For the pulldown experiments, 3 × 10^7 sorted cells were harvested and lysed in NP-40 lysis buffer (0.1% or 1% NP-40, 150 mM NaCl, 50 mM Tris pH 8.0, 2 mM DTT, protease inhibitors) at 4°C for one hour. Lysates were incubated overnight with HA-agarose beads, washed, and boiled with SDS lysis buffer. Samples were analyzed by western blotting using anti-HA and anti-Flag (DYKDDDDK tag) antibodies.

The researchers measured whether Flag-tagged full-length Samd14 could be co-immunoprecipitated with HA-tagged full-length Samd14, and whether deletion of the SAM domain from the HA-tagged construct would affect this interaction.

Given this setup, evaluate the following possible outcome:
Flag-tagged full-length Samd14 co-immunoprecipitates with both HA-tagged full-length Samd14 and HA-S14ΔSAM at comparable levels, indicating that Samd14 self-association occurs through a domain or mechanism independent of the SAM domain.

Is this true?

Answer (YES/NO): NO